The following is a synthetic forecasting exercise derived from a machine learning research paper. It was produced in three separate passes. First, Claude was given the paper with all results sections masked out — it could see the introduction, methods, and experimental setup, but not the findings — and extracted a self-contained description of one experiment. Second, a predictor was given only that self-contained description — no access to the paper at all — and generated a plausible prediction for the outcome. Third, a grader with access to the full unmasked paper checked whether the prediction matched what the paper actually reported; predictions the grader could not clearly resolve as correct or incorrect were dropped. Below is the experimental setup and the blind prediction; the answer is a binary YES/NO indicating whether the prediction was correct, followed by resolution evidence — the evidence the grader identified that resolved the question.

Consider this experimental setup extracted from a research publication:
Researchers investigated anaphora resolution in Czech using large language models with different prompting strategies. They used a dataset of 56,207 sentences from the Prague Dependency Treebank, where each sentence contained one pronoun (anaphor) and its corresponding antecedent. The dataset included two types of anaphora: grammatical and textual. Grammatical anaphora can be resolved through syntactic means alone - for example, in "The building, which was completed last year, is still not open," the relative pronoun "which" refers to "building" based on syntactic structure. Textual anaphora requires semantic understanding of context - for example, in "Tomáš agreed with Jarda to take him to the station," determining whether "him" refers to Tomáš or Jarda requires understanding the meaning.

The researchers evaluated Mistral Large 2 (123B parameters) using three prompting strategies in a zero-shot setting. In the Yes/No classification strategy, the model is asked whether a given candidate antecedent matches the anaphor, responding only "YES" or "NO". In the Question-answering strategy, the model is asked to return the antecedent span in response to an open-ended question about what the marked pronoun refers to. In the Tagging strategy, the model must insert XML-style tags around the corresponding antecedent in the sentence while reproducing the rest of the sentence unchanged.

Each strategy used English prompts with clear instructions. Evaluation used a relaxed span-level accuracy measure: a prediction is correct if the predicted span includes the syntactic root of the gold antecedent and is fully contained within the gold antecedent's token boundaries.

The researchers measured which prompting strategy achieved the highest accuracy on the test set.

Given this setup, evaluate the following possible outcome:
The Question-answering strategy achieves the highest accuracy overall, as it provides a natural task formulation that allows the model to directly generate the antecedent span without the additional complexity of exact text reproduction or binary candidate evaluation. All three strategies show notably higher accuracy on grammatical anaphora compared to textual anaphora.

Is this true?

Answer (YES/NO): NO